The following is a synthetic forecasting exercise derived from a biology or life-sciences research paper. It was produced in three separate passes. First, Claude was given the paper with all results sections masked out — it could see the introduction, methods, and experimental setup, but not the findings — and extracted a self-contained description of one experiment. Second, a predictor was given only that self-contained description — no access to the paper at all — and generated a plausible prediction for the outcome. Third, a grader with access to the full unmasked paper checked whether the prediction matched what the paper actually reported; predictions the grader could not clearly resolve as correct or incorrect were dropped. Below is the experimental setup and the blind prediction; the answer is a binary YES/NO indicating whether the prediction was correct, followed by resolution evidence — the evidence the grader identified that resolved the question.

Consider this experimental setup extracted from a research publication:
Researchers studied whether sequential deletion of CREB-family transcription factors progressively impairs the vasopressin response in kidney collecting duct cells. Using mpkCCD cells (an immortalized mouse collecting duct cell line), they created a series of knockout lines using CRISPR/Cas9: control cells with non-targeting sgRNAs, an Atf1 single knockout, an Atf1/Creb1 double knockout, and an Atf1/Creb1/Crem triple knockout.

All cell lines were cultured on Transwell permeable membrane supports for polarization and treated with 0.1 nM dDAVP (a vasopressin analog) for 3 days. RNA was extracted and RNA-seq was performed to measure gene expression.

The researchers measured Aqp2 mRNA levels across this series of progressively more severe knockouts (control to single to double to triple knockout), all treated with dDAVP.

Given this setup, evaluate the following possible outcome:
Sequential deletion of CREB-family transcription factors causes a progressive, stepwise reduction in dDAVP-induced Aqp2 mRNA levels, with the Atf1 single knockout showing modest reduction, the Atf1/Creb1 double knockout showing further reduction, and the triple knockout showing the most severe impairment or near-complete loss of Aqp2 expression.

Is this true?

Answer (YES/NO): NO